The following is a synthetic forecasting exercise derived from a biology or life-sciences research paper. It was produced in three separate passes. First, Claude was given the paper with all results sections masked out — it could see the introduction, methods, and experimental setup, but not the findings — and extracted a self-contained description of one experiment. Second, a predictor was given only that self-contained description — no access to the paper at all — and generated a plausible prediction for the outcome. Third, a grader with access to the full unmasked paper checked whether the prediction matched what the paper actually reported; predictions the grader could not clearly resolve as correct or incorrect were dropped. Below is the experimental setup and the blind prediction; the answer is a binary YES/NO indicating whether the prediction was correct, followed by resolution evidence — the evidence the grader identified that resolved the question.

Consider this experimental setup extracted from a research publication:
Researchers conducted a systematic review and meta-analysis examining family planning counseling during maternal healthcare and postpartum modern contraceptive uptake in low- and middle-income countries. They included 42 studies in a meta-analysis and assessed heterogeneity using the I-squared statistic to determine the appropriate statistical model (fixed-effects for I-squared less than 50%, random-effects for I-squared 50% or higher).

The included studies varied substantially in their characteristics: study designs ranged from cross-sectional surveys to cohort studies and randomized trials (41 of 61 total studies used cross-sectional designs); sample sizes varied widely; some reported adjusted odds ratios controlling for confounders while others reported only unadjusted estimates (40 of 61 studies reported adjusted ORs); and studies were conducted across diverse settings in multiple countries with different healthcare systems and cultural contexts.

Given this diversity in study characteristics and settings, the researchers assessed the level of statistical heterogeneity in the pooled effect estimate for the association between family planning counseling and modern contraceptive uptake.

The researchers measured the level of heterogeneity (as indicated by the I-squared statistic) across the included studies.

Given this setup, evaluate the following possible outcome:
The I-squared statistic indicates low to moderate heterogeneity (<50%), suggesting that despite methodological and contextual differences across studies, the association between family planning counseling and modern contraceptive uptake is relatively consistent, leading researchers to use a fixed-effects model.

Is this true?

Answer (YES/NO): NO